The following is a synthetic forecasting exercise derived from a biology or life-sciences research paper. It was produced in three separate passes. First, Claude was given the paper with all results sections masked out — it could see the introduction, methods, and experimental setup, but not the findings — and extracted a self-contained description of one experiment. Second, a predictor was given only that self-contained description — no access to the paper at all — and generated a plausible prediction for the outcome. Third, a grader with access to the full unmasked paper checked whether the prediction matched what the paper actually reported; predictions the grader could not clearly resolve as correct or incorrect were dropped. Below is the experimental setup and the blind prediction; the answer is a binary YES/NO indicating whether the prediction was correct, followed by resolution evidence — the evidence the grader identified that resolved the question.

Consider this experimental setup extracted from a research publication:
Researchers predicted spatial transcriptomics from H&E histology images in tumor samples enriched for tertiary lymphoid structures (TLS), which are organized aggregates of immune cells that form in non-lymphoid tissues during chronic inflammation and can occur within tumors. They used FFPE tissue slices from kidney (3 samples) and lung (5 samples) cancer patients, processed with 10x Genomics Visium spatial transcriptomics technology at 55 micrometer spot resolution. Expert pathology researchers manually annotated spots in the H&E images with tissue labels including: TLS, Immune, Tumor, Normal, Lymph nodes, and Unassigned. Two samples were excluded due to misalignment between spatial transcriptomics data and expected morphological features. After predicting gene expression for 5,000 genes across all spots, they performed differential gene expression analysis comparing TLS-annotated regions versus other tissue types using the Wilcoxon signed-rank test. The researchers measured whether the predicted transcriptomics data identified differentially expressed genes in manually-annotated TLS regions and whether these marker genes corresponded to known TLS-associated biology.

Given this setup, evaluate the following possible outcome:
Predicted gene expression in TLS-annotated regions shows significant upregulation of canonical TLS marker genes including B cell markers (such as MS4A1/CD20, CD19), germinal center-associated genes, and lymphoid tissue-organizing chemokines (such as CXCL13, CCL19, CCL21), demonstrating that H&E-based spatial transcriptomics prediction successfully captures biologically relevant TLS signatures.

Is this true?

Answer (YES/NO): YES